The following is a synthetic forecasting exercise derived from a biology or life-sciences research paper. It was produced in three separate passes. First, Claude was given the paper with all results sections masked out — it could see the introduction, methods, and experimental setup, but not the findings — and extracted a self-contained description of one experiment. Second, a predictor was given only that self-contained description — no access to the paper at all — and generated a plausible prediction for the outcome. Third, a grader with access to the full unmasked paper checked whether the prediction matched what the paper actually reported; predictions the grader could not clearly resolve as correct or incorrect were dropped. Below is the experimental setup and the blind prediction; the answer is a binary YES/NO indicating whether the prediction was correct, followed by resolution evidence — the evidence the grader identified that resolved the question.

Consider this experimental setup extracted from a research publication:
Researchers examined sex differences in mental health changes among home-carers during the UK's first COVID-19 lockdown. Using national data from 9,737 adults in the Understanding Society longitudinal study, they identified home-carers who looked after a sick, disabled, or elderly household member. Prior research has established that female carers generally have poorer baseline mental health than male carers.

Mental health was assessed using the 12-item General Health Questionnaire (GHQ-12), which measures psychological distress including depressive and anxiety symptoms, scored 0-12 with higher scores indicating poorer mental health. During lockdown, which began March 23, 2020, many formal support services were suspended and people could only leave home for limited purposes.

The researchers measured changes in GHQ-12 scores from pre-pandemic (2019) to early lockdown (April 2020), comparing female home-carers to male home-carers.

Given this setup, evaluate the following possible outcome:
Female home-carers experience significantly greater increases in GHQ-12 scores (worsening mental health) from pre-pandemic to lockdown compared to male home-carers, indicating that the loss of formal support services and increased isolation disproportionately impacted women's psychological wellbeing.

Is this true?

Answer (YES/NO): YES